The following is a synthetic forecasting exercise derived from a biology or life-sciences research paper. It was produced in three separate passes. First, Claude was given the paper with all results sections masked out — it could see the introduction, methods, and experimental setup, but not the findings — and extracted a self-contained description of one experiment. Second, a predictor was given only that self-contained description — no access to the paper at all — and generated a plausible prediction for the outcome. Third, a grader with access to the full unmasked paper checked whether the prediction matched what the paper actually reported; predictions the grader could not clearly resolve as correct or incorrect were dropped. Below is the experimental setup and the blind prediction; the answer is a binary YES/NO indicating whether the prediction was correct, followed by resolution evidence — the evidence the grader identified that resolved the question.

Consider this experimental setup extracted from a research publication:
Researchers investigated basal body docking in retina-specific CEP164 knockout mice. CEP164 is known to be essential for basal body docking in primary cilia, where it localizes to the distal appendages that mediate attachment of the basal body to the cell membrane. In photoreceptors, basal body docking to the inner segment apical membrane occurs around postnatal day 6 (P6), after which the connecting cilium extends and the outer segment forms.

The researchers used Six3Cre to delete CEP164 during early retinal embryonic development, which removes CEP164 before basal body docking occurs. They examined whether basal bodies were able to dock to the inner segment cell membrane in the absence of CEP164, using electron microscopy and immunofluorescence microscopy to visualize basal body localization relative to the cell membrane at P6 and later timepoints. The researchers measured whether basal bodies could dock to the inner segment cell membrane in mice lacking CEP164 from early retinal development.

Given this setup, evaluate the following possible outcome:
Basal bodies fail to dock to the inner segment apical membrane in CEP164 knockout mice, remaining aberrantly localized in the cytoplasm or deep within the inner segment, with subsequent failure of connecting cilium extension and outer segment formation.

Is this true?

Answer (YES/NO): YES